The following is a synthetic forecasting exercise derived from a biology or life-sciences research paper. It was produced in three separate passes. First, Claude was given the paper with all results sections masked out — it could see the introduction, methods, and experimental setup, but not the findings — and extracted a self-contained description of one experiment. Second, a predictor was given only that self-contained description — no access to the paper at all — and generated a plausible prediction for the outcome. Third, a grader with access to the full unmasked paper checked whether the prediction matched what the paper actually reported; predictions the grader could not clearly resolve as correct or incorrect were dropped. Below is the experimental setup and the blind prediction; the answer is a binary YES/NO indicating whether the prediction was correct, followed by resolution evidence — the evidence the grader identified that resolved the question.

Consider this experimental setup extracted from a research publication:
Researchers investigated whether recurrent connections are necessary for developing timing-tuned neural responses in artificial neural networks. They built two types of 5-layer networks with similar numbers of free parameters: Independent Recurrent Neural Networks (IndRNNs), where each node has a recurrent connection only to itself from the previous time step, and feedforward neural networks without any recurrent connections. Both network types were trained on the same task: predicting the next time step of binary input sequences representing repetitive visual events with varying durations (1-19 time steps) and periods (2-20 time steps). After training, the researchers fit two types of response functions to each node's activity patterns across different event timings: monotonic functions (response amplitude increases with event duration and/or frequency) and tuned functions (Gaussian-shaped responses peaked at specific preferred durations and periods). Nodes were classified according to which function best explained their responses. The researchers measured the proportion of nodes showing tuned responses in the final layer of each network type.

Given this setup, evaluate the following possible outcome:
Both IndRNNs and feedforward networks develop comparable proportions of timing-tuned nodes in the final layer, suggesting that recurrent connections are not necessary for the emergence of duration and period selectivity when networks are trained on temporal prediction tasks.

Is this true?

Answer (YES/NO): NO